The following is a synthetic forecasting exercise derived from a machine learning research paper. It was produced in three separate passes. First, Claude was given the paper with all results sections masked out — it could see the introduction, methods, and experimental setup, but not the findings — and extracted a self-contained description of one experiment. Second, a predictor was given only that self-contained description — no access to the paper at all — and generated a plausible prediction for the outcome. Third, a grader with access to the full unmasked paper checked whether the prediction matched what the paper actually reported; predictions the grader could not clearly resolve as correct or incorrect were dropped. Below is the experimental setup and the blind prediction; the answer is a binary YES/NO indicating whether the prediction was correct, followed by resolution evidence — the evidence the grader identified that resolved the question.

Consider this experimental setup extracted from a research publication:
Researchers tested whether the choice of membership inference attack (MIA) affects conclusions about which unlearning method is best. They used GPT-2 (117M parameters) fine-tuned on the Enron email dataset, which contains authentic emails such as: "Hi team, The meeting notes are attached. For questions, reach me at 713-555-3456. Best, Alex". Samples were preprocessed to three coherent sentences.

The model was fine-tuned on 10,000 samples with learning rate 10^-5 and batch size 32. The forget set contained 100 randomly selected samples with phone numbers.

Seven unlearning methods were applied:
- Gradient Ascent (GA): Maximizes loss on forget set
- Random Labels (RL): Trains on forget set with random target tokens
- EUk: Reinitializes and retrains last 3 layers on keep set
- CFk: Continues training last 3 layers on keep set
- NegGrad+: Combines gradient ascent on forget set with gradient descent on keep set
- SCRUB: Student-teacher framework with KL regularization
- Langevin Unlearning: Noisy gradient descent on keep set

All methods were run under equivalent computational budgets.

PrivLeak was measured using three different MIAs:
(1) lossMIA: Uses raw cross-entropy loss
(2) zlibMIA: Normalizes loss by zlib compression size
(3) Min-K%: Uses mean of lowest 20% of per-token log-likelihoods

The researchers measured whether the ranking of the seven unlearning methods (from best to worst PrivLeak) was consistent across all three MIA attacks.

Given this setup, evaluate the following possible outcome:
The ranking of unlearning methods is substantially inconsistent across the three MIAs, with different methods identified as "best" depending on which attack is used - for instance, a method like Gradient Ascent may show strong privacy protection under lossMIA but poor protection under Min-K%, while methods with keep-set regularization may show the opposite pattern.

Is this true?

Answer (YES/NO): NO